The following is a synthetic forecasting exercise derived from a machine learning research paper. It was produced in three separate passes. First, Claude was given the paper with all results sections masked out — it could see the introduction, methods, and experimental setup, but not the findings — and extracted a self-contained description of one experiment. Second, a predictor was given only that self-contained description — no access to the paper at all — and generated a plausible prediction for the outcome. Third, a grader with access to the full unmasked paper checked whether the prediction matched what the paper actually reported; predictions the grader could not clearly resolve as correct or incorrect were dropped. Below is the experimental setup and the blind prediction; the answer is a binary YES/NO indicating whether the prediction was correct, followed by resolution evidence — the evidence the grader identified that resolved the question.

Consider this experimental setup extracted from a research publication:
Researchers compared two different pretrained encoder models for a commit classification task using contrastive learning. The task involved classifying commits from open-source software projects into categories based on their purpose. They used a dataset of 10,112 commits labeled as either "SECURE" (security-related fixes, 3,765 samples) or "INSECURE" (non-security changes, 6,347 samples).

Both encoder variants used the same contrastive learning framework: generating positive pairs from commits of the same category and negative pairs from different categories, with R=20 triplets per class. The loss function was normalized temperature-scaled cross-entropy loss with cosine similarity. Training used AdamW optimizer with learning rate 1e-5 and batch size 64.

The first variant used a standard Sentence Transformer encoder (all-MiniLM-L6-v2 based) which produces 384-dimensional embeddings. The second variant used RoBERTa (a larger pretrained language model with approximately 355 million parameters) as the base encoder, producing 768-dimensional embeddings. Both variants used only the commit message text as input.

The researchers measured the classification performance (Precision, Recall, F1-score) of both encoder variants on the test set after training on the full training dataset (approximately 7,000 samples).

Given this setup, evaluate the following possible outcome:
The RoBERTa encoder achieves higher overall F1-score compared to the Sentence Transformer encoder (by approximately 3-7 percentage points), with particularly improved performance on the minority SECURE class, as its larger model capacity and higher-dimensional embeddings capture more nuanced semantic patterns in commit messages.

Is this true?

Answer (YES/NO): NO